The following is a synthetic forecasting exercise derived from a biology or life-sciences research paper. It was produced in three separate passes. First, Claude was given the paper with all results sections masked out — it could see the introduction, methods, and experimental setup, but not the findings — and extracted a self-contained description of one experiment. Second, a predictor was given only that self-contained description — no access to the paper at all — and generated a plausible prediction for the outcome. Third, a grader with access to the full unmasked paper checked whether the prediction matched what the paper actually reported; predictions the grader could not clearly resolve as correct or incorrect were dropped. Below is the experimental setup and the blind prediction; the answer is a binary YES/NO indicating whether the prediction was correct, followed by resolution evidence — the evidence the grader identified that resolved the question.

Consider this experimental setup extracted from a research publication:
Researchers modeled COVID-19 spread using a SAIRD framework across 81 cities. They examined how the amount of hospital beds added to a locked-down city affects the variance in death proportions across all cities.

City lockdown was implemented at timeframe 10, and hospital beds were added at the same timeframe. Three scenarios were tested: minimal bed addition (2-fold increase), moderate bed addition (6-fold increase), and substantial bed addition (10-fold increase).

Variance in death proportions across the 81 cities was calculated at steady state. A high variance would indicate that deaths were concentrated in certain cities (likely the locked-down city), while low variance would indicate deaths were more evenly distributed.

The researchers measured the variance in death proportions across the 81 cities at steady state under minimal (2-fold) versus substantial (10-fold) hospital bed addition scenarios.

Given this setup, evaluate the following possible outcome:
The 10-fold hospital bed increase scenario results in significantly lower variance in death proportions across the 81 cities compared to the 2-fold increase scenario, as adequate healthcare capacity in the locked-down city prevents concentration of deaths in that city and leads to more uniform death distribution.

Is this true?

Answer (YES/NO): YES